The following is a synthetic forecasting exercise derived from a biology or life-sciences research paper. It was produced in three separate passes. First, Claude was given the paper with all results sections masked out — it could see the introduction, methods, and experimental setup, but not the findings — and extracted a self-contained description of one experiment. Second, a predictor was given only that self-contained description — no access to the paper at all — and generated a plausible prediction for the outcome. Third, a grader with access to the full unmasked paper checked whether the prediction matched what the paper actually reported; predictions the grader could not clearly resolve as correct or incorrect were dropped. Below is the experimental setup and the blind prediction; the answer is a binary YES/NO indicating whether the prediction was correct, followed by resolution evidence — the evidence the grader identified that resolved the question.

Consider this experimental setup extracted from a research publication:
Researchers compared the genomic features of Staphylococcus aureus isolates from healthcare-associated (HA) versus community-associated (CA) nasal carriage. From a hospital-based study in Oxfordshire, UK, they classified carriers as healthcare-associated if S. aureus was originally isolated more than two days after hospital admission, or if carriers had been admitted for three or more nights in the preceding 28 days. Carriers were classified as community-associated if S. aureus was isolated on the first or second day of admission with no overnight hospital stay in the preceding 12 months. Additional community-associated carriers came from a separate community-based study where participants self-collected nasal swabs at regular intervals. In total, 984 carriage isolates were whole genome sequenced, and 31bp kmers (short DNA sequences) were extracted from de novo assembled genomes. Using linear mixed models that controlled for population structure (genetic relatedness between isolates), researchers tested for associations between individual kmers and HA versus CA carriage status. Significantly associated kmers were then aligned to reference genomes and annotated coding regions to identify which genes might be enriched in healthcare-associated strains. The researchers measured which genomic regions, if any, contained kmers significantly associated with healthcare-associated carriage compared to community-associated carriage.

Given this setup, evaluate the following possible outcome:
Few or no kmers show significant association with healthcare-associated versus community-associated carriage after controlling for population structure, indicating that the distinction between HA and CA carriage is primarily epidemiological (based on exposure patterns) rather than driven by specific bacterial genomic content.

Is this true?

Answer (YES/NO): NO